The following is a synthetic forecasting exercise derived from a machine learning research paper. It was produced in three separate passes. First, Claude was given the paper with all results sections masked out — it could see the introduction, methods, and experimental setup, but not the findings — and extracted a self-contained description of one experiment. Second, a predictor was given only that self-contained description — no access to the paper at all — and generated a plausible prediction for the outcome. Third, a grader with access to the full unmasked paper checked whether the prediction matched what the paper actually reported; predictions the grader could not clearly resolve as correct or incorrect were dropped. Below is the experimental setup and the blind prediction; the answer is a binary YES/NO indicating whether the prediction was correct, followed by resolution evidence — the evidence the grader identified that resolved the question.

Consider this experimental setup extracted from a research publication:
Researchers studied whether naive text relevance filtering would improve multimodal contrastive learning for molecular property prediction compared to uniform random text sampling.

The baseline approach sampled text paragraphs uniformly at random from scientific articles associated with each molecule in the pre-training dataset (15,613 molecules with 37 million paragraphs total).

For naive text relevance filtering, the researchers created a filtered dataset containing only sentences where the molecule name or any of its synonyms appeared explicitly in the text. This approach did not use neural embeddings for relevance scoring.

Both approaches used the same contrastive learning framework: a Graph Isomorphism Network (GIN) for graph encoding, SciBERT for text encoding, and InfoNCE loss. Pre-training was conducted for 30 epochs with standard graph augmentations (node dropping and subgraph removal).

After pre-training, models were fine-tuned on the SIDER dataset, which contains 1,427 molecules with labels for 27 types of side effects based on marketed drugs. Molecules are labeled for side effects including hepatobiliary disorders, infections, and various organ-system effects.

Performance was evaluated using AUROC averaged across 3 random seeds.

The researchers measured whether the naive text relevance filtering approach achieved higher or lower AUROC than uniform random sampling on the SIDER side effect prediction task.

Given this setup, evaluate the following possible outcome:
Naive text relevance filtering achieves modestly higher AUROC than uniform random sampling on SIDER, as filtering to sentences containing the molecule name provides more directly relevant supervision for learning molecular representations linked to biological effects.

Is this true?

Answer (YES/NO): YES